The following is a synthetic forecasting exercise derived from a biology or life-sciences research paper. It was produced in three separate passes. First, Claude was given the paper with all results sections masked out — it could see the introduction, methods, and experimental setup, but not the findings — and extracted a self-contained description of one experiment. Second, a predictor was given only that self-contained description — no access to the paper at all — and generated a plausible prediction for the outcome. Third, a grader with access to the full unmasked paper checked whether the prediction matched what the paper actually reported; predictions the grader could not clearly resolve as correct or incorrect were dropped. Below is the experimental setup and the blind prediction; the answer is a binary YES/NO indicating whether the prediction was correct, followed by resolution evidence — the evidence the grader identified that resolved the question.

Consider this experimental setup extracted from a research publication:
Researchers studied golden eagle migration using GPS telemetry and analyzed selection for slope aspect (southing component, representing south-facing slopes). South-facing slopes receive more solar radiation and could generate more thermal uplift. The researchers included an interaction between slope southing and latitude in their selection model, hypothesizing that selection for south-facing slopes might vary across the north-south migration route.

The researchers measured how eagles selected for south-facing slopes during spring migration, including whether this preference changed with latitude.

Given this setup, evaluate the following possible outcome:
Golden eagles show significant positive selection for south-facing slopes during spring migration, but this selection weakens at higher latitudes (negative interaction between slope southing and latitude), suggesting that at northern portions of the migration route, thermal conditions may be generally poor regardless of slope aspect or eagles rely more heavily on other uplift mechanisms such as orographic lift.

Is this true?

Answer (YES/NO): NO